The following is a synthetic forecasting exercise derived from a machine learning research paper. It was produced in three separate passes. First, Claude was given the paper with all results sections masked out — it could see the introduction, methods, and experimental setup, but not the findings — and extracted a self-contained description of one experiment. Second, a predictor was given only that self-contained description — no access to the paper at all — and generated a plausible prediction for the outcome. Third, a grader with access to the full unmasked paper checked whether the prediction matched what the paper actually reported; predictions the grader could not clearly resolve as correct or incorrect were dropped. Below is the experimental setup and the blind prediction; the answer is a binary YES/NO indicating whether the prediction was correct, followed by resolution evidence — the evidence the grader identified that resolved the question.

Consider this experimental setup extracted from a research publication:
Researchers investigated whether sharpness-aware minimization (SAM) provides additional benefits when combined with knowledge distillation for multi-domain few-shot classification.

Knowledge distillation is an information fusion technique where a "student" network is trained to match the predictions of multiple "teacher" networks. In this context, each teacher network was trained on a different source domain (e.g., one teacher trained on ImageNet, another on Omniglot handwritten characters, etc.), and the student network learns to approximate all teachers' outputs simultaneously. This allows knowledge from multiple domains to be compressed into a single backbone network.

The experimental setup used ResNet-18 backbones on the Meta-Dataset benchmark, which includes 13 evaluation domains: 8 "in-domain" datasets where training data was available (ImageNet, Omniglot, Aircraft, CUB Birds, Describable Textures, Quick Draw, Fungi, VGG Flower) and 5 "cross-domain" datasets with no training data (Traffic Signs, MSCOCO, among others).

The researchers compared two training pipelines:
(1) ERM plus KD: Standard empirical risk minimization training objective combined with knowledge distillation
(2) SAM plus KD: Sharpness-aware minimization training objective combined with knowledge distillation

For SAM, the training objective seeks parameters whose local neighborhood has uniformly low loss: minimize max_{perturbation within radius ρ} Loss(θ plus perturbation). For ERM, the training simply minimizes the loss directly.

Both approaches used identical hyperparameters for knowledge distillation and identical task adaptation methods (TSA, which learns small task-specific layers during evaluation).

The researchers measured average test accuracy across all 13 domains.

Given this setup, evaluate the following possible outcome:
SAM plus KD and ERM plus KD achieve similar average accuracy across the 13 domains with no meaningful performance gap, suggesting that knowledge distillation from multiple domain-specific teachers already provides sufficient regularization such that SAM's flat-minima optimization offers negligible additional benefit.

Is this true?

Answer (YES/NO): NO